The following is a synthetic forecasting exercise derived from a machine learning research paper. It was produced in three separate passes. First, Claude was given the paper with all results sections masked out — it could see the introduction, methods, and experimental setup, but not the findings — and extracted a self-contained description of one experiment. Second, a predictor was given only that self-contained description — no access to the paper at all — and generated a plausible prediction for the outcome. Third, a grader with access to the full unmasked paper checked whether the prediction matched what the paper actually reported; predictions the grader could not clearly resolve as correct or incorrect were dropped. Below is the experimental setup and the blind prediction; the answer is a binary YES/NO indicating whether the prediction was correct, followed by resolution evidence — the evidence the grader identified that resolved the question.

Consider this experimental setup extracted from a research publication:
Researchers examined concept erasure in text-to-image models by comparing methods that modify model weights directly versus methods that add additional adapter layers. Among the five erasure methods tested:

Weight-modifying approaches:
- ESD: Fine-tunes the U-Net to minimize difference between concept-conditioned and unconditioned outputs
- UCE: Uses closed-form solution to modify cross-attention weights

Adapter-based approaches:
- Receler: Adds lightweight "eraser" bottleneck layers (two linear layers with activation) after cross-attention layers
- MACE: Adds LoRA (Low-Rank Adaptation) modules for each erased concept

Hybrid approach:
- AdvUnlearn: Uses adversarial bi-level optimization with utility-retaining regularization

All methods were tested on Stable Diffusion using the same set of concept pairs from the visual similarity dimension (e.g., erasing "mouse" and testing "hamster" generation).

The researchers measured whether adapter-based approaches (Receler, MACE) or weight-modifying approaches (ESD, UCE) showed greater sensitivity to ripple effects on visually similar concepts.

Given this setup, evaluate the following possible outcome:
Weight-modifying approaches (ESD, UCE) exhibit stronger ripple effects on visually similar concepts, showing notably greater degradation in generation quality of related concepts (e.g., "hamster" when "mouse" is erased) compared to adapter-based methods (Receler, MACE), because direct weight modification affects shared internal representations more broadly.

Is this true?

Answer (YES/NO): NO